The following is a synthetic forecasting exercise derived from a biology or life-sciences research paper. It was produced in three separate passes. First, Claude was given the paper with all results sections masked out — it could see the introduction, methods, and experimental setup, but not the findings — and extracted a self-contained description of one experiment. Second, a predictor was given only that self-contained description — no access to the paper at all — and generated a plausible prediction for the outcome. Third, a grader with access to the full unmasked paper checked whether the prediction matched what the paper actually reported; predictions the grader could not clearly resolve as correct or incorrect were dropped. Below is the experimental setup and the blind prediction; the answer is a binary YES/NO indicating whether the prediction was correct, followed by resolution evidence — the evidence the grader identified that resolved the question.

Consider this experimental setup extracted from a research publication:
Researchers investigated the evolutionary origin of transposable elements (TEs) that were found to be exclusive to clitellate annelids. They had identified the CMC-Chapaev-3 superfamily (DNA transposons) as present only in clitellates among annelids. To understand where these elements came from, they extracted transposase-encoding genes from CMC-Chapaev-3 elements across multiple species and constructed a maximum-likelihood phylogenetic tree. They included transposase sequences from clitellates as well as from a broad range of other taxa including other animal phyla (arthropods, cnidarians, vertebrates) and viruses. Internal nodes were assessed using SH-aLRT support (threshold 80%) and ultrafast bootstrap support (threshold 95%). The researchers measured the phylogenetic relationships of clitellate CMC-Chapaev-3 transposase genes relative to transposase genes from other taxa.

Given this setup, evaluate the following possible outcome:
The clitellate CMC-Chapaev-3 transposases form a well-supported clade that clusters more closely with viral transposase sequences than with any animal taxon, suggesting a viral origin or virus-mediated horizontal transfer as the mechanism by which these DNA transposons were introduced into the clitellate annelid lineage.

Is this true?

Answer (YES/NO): NO